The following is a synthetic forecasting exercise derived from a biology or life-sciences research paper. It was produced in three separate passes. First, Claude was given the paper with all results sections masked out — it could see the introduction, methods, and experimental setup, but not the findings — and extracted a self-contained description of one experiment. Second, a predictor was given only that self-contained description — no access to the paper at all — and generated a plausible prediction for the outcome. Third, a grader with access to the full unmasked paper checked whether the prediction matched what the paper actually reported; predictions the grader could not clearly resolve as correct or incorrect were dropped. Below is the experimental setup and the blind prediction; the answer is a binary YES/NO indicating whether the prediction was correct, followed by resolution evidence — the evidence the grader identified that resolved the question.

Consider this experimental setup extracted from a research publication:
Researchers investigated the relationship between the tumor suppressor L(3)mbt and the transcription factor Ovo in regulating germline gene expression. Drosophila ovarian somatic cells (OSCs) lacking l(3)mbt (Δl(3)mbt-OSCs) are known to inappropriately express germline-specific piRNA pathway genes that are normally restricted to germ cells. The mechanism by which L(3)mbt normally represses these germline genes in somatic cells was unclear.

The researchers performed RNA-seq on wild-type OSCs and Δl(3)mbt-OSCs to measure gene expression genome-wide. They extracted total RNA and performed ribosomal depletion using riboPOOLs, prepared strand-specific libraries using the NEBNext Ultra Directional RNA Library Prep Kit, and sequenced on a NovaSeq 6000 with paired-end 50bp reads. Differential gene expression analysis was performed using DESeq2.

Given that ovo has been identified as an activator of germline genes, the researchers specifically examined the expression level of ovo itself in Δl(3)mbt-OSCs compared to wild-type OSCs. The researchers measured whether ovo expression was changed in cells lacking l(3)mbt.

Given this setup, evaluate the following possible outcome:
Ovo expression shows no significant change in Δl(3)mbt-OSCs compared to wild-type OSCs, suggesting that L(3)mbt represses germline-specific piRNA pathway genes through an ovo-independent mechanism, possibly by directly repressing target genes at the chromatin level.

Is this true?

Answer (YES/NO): NO